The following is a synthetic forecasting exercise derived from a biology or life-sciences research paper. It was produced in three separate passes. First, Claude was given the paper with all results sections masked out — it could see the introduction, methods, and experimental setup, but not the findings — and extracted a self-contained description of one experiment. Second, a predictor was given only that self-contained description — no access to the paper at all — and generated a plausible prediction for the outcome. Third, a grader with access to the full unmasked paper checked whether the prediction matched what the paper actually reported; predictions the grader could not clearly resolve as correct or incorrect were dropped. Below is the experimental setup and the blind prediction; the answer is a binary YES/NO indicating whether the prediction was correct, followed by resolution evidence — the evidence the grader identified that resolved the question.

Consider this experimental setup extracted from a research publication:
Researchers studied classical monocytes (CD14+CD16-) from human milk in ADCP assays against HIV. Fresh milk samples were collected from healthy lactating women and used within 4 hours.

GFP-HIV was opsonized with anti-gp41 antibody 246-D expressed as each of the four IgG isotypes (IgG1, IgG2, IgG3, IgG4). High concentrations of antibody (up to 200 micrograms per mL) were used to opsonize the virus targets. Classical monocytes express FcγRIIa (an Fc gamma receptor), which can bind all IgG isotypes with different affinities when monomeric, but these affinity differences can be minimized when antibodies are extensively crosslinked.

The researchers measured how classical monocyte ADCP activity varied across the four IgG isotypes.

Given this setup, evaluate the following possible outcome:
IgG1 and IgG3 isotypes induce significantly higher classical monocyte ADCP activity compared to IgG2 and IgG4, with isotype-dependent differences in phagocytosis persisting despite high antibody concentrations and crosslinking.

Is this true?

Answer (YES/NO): NO